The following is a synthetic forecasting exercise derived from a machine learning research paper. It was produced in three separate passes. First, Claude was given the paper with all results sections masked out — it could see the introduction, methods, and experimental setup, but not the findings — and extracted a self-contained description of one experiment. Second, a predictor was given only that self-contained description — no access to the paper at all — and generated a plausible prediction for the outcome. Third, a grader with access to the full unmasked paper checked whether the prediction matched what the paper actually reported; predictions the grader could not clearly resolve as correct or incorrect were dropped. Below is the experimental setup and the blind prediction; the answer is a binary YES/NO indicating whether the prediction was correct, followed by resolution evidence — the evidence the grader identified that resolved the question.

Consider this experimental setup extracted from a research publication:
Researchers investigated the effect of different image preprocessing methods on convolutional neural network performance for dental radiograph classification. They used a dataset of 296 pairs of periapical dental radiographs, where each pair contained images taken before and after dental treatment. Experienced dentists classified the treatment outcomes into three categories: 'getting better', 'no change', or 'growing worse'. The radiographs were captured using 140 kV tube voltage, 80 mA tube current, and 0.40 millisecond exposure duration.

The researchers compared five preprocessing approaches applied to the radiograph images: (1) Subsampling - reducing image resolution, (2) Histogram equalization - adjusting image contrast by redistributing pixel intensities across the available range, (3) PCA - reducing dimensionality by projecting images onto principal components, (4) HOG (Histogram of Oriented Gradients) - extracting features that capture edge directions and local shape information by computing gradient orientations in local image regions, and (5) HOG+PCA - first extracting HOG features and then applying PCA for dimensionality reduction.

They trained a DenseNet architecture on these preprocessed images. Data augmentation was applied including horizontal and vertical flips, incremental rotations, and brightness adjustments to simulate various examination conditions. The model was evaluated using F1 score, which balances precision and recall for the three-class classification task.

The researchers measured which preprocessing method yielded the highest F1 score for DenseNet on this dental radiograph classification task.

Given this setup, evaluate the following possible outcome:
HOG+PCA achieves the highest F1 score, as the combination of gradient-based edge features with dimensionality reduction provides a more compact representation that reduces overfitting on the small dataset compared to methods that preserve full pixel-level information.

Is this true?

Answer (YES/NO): YES